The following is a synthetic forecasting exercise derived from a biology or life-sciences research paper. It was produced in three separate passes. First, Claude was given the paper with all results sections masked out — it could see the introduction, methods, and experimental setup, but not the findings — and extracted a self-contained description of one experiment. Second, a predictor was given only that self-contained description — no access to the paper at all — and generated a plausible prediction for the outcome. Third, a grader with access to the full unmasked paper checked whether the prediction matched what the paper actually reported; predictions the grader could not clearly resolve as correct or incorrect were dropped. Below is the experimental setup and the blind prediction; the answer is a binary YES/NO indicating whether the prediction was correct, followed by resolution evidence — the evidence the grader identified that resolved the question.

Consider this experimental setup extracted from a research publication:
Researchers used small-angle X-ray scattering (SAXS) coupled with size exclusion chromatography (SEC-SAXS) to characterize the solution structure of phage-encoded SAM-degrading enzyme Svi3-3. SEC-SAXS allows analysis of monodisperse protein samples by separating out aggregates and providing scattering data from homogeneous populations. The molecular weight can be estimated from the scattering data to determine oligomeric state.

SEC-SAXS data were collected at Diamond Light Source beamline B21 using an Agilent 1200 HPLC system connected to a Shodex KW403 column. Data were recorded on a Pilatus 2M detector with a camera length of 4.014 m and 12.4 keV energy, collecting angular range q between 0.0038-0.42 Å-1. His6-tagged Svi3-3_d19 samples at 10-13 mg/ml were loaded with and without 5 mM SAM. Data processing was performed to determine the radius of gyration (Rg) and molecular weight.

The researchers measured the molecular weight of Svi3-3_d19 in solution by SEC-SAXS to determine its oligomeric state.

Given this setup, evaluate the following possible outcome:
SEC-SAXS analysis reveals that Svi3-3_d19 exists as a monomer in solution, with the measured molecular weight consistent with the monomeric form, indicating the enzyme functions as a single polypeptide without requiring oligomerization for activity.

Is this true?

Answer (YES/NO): NO